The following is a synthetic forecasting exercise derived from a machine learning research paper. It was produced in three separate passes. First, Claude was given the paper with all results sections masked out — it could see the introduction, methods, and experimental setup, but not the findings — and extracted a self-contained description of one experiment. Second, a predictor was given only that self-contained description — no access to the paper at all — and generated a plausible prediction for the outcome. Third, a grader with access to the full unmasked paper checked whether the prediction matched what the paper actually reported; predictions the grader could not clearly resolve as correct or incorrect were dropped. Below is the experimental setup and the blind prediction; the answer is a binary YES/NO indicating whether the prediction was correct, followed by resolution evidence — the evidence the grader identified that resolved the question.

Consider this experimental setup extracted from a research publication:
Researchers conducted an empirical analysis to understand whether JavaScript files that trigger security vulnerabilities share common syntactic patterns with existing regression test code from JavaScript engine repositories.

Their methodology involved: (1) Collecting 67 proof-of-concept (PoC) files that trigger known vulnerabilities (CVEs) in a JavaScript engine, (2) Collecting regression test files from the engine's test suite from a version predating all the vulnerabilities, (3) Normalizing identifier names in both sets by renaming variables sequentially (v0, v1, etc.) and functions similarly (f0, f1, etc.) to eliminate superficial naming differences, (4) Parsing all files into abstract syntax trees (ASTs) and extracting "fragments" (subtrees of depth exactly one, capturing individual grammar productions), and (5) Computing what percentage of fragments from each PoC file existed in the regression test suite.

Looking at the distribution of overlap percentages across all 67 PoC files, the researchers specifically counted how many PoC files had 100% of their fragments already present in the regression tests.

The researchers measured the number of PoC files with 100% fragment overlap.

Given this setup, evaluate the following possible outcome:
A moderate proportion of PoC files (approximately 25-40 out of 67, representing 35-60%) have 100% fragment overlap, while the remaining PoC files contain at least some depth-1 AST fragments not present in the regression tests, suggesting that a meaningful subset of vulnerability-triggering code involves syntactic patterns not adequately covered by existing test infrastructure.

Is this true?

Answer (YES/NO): NO